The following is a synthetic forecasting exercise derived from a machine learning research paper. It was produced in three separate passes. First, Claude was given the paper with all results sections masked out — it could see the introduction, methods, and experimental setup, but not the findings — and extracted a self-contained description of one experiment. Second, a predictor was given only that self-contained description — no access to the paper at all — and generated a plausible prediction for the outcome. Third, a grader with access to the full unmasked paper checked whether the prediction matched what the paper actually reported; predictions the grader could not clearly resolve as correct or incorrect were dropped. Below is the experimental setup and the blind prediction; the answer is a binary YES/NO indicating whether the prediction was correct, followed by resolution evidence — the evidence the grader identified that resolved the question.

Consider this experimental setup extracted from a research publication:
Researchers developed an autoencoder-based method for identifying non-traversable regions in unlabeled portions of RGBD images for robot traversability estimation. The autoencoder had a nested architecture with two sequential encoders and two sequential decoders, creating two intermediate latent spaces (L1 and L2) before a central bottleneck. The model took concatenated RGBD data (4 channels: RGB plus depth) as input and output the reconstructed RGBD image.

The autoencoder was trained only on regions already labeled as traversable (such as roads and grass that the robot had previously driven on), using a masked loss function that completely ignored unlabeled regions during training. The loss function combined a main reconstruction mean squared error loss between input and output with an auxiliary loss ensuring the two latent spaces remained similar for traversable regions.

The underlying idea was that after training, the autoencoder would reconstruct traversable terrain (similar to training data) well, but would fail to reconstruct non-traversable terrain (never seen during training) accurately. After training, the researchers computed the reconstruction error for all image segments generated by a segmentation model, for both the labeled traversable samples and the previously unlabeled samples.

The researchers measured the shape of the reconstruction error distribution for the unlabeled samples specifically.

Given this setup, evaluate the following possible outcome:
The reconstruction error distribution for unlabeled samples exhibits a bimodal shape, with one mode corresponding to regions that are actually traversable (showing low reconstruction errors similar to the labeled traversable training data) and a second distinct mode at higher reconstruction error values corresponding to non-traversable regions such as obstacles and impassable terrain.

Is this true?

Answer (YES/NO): YES